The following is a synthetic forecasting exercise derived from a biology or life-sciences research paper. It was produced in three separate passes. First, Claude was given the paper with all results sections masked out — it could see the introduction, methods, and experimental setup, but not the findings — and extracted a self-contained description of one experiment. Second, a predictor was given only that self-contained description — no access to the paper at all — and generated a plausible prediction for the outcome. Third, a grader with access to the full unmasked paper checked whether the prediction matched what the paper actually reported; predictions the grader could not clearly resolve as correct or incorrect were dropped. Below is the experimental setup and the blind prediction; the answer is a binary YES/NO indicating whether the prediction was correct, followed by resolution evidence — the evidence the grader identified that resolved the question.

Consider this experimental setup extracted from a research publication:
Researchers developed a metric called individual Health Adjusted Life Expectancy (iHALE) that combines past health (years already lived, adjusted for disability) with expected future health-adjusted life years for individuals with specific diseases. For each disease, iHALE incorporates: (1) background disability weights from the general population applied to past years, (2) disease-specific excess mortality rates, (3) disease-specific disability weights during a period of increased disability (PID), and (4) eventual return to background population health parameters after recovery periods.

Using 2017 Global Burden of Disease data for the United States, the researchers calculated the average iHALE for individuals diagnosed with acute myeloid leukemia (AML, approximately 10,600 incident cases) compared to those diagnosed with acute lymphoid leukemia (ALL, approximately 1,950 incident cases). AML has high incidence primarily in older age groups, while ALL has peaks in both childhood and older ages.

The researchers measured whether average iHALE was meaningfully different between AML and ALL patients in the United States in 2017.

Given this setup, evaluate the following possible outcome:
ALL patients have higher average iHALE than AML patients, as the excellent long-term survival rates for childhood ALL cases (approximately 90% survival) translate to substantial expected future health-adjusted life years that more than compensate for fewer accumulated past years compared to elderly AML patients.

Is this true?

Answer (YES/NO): NO